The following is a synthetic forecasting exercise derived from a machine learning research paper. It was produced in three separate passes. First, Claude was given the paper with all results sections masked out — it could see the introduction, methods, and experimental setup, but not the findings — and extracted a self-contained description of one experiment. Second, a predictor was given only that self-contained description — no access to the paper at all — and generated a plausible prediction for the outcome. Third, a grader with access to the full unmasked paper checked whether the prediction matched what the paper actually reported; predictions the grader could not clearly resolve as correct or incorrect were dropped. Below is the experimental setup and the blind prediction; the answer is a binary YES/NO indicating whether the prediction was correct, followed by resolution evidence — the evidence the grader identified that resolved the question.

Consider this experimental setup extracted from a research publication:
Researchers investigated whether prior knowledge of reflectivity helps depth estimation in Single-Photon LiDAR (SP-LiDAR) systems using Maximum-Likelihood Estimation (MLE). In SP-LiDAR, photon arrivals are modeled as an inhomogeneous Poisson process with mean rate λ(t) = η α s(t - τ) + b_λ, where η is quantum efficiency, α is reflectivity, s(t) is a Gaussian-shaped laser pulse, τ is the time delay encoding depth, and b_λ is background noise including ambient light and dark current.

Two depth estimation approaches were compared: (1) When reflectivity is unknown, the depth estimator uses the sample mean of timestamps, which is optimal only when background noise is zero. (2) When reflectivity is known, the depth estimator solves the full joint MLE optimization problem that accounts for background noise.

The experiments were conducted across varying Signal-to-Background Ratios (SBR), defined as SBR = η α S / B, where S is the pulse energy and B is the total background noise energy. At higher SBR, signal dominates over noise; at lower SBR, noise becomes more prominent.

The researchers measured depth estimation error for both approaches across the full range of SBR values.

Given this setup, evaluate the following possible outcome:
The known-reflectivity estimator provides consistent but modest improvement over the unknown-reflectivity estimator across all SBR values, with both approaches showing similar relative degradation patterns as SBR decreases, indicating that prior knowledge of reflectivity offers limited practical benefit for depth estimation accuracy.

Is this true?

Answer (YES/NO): NO